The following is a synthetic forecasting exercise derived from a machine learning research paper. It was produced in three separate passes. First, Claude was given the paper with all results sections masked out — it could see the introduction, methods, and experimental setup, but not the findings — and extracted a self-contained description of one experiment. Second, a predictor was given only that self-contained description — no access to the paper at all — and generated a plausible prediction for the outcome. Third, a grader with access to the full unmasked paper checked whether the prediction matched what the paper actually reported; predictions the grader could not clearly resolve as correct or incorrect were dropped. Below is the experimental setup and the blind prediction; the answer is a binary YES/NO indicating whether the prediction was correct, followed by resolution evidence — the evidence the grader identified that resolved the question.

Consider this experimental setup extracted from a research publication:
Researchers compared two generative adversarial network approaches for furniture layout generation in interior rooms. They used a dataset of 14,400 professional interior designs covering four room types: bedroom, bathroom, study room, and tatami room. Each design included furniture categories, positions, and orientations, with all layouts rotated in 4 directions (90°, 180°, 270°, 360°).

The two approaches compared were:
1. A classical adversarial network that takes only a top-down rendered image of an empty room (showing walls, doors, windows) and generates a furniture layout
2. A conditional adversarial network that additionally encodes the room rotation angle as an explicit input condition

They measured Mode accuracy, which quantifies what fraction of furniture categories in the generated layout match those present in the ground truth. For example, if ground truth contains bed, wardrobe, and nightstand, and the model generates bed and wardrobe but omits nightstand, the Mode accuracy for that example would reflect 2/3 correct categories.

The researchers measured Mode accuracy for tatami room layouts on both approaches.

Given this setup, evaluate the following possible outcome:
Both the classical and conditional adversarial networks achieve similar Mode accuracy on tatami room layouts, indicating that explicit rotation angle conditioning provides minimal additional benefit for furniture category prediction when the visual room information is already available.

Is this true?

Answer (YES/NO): NO